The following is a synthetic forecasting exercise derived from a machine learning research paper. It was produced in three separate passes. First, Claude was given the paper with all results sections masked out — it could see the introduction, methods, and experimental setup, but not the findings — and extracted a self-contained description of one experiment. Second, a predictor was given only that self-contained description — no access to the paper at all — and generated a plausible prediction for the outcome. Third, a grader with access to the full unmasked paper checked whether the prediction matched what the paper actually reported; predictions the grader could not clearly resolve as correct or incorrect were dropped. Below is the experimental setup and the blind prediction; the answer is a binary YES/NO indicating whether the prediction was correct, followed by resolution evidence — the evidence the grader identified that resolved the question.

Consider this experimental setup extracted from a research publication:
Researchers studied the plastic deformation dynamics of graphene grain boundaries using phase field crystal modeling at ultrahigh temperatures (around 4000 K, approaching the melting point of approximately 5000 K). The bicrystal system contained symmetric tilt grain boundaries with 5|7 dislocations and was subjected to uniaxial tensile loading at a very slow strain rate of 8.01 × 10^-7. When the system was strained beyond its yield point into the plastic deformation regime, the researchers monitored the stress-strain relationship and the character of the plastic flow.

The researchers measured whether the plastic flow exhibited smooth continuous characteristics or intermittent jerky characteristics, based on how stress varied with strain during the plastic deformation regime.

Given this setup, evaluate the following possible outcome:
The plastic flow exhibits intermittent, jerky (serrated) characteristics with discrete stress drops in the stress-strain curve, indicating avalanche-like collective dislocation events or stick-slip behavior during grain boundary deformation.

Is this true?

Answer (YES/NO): YES